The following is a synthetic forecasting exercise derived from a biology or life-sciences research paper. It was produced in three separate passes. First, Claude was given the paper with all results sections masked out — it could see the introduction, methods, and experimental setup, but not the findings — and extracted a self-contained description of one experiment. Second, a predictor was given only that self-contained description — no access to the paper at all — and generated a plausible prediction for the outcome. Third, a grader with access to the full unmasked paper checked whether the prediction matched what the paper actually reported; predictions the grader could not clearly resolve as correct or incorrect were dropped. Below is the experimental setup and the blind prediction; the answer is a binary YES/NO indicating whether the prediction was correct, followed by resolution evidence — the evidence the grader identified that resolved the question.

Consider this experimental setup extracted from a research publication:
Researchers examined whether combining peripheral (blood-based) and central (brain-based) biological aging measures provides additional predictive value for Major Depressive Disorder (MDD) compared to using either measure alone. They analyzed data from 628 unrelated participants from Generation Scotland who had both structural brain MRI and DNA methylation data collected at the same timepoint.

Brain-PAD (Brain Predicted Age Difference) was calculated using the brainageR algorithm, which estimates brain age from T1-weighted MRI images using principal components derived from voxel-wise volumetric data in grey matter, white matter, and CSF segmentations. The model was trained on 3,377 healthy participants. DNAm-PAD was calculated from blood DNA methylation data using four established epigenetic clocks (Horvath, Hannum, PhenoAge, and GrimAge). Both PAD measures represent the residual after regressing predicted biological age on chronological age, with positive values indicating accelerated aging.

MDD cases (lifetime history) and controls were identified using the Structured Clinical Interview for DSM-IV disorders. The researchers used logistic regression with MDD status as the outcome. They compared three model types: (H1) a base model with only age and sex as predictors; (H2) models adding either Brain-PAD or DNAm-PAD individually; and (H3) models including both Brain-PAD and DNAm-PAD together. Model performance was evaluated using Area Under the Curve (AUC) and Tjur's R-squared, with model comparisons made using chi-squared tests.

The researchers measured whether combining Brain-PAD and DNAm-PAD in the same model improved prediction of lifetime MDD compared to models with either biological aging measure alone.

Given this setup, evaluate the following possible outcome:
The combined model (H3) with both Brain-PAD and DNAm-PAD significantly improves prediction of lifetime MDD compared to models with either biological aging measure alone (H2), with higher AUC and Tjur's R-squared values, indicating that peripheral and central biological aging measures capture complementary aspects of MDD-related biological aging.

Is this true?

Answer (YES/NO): YES